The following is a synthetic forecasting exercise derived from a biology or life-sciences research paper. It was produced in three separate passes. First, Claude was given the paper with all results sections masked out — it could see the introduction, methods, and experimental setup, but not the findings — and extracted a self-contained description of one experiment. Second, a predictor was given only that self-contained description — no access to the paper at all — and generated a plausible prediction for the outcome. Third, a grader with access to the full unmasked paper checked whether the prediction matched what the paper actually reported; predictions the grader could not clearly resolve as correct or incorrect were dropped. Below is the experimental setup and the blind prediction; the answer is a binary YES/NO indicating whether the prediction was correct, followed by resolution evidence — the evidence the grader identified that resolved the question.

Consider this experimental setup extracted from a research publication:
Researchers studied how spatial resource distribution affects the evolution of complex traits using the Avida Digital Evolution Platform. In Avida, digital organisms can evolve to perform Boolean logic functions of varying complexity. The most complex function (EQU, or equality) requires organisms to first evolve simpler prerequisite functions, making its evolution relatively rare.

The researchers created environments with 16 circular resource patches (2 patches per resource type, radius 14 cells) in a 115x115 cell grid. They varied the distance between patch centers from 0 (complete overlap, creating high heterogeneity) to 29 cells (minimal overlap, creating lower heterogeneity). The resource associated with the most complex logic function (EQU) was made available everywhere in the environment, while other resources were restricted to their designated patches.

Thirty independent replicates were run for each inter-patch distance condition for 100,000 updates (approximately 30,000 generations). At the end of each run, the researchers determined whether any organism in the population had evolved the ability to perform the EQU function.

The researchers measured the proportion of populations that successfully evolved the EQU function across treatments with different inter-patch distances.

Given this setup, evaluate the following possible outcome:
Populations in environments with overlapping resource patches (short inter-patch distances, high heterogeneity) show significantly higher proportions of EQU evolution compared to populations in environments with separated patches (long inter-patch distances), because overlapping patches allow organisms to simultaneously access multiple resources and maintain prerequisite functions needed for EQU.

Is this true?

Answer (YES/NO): YES